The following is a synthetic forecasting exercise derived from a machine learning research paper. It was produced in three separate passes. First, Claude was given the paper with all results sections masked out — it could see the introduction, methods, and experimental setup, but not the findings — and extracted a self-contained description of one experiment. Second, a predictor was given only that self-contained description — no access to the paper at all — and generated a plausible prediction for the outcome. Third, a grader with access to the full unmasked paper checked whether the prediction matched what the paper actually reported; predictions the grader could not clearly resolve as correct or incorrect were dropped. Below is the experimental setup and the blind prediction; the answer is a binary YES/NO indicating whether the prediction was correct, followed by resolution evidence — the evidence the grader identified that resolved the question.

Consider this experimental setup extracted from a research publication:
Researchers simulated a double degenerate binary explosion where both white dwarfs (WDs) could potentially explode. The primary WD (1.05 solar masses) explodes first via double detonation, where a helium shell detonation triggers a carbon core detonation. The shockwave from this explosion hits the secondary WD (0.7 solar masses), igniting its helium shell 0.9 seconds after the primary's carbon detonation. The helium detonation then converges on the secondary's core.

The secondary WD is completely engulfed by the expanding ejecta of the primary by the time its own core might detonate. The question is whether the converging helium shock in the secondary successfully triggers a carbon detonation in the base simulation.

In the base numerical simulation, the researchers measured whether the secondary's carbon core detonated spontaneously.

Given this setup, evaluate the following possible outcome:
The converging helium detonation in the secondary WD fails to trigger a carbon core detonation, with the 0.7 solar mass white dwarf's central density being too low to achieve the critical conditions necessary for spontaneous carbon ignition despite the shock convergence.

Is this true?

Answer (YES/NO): NO